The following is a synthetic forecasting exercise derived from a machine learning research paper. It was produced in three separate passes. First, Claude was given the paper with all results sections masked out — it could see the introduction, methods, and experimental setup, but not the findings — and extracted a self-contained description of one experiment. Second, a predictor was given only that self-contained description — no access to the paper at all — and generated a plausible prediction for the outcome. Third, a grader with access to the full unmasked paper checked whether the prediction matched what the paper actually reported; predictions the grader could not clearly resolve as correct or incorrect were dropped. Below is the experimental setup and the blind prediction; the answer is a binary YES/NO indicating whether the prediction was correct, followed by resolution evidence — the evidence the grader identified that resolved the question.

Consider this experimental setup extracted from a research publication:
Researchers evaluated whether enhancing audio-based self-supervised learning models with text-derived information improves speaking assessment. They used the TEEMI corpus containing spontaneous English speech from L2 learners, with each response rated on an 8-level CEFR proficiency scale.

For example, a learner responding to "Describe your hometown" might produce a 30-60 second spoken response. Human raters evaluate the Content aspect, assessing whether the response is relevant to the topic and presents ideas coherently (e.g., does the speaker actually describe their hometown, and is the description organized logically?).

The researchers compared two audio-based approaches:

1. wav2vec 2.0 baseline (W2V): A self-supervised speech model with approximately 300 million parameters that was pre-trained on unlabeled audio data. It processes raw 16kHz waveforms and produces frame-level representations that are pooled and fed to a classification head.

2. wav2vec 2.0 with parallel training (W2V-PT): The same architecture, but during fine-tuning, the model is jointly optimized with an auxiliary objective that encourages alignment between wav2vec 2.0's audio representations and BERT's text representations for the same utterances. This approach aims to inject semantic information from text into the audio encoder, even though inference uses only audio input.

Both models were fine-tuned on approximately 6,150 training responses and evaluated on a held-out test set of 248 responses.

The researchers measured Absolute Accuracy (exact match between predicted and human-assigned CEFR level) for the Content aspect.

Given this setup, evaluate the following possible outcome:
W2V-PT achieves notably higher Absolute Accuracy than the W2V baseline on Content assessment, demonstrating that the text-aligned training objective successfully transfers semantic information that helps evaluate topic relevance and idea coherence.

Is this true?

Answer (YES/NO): NO